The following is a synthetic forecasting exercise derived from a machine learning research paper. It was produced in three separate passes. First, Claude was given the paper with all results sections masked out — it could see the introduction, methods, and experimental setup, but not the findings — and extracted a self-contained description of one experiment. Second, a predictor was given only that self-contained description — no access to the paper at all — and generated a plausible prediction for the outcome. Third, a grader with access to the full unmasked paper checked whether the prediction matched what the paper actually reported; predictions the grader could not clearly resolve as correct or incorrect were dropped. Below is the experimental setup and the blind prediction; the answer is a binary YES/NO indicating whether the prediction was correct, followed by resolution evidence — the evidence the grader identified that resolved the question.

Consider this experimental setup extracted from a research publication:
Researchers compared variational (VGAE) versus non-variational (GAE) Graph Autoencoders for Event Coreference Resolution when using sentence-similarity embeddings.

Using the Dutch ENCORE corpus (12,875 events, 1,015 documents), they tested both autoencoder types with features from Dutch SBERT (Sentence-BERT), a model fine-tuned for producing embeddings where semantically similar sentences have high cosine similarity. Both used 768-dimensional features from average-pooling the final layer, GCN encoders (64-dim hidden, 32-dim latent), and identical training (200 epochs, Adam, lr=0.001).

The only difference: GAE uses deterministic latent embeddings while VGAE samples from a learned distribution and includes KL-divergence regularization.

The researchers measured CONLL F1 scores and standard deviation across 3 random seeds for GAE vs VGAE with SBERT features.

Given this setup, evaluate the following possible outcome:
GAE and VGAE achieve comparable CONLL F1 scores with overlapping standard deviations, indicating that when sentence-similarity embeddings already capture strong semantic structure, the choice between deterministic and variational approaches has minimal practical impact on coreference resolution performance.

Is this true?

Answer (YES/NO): NO